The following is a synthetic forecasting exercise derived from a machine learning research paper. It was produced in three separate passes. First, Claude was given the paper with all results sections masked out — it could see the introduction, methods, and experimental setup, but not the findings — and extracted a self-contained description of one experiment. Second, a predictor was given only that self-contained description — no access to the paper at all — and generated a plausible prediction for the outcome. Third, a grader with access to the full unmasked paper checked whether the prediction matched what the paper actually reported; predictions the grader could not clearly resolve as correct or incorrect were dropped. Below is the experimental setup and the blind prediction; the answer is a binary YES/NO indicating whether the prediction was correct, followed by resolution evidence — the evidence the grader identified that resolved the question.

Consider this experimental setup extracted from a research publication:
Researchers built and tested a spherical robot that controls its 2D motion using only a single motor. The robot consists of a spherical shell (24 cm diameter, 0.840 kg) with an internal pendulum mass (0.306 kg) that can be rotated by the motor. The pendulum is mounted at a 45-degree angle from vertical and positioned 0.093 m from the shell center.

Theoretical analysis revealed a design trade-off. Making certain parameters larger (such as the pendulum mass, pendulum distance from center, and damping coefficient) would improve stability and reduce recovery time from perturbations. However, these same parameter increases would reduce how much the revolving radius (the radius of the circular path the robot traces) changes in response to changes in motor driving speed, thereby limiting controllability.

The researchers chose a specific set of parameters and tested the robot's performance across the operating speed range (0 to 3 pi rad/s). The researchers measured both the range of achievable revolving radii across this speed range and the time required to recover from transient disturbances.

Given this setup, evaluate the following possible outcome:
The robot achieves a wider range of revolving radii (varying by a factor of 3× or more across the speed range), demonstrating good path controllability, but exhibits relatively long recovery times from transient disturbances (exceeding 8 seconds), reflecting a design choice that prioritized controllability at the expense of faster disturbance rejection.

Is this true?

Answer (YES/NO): NO